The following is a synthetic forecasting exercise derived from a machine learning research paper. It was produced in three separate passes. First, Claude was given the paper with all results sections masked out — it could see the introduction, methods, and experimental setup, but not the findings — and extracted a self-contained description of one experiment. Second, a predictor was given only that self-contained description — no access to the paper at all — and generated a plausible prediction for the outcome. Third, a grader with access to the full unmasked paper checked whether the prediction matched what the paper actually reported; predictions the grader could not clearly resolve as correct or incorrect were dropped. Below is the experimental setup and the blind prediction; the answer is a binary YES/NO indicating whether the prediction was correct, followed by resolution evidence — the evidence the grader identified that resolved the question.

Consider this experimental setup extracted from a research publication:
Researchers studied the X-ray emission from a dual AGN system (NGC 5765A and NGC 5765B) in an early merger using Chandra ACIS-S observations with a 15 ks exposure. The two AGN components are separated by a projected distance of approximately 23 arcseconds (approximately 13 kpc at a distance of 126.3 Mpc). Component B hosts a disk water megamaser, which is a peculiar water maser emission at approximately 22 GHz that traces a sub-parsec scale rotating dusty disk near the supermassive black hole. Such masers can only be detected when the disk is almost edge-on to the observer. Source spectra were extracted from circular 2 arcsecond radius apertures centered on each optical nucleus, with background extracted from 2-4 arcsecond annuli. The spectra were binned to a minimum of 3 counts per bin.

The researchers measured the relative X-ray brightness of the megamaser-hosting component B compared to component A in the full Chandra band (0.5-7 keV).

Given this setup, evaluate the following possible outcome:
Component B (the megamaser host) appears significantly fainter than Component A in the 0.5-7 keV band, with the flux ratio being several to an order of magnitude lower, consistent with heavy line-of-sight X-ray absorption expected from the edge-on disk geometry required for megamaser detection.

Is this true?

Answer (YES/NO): NO